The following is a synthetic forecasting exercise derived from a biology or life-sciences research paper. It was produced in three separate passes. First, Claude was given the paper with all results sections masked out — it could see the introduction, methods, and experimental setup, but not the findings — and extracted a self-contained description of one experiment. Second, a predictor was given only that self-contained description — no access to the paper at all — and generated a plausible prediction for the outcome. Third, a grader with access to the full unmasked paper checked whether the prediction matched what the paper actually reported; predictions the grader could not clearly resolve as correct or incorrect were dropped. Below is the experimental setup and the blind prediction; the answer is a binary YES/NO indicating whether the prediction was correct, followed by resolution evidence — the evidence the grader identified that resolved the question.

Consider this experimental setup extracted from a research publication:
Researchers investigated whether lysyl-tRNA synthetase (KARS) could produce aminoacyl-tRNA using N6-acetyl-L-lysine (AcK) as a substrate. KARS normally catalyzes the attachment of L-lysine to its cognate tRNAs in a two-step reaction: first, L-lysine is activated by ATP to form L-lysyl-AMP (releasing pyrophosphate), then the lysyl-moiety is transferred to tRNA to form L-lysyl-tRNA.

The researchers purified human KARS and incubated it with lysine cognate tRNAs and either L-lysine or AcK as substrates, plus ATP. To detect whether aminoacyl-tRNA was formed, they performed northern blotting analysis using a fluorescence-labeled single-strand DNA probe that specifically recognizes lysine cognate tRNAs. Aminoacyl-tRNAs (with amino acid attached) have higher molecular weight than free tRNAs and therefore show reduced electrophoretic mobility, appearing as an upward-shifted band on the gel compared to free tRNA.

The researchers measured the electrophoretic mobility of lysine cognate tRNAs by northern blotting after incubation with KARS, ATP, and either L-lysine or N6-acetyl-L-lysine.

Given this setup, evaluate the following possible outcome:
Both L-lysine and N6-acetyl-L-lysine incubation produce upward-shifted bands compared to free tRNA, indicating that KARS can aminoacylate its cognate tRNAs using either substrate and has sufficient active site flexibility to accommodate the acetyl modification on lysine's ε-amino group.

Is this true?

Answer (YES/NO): YES